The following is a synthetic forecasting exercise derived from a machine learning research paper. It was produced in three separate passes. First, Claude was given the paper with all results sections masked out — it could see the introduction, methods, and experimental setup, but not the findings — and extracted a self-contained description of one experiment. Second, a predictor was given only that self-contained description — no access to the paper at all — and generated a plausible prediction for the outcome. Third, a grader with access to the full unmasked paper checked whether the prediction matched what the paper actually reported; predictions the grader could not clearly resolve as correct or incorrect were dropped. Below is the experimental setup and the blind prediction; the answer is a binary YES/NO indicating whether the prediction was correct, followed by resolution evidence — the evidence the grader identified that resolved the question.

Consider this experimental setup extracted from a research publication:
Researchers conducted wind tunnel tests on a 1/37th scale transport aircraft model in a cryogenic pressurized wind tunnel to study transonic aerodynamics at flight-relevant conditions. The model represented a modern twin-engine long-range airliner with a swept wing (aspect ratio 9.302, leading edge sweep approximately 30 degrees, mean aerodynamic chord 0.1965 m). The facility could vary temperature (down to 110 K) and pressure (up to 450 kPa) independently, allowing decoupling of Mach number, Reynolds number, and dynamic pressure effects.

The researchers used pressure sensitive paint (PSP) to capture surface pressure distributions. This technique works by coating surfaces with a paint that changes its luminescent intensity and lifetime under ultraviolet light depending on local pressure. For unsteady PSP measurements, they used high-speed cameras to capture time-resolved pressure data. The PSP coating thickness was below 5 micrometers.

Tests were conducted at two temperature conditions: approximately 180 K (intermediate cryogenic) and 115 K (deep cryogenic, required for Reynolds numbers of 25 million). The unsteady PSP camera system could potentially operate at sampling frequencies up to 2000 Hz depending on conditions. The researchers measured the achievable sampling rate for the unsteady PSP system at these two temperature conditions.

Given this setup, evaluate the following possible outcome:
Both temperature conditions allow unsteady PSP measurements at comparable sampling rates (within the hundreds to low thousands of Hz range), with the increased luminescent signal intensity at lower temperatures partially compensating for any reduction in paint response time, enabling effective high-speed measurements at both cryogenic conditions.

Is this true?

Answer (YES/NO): NO